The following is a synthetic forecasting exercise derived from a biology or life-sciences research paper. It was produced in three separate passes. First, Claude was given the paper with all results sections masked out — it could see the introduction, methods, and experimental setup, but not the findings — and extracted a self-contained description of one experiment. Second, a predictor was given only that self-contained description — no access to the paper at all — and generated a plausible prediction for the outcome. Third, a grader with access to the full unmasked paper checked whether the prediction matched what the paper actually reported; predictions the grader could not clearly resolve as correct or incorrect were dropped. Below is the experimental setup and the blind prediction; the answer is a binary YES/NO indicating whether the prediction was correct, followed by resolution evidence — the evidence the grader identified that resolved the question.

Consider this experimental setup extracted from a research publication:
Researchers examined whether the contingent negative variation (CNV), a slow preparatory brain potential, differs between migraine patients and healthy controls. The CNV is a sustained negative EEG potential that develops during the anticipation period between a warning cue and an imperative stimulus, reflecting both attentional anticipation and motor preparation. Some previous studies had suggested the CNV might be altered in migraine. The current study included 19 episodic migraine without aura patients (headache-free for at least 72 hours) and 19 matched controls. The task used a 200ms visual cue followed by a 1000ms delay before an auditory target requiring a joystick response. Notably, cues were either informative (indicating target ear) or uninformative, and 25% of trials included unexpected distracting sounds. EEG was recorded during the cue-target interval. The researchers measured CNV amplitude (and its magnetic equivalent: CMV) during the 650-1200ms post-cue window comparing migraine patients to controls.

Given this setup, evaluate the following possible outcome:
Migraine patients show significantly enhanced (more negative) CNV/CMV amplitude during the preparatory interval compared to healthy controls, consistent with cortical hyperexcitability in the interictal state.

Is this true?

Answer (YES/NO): NO